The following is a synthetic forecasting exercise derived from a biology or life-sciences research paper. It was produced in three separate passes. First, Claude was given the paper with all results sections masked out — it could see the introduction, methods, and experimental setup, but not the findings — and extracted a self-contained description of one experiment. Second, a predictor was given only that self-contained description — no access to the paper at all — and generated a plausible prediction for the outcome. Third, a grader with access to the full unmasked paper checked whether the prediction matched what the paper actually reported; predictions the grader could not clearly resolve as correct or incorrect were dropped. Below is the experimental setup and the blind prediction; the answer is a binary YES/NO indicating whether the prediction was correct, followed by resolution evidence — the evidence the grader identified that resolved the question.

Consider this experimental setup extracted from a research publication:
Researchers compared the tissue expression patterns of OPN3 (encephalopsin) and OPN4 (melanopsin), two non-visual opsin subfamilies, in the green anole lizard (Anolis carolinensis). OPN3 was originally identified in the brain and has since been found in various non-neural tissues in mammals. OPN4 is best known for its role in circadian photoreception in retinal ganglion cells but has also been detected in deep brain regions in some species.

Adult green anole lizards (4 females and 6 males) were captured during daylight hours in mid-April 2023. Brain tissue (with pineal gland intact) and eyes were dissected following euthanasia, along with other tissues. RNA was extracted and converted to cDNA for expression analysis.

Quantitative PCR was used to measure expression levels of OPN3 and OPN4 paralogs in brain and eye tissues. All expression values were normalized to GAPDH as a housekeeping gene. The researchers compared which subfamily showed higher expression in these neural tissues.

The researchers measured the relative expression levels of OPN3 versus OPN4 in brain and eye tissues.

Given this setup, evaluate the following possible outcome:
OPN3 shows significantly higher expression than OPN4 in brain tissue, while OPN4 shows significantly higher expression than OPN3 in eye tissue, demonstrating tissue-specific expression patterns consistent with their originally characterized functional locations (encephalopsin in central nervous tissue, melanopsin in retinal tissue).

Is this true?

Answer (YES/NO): NO